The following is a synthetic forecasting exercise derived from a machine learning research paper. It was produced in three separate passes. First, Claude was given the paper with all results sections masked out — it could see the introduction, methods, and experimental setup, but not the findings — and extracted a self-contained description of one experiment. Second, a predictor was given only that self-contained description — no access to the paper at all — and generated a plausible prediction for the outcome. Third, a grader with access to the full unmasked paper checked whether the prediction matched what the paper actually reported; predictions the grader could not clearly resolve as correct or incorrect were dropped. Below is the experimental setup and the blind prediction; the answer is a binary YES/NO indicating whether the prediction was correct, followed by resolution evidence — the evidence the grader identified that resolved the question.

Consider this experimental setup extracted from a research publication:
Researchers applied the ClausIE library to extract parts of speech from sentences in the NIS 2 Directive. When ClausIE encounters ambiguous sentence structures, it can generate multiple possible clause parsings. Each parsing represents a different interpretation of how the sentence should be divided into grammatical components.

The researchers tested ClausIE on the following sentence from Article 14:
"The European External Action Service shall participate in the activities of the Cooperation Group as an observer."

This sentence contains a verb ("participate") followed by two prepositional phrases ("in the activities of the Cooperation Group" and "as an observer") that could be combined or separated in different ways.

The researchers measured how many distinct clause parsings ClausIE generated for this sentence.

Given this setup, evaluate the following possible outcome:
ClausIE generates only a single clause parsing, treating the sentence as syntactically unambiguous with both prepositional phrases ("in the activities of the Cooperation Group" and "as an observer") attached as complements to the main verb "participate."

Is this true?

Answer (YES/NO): NO